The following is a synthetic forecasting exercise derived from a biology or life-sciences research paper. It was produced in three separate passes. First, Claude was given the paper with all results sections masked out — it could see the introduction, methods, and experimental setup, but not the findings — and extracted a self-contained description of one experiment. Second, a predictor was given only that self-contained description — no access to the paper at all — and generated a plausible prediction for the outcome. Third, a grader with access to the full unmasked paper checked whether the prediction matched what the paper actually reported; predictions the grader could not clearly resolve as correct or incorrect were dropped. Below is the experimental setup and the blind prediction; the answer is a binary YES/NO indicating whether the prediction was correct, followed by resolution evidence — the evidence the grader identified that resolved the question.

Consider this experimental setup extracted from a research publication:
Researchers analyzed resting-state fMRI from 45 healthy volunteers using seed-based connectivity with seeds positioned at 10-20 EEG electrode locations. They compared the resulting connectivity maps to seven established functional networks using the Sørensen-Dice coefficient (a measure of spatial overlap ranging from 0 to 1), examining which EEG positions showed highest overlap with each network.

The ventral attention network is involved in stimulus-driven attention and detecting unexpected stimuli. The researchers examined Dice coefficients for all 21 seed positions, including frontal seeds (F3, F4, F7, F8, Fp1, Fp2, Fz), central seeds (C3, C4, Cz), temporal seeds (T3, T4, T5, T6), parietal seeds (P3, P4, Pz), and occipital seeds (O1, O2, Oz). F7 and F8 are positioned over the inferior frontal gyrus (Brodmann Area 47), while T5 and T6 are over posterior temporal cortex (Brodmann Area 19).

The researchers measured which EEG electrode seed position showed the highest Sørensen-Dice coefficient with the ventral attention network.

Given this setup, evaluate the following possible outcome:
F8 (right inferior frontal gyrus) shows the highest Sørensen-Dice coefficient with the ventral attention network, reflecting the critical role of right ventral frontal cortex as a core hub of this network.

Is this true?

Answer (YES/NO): YES